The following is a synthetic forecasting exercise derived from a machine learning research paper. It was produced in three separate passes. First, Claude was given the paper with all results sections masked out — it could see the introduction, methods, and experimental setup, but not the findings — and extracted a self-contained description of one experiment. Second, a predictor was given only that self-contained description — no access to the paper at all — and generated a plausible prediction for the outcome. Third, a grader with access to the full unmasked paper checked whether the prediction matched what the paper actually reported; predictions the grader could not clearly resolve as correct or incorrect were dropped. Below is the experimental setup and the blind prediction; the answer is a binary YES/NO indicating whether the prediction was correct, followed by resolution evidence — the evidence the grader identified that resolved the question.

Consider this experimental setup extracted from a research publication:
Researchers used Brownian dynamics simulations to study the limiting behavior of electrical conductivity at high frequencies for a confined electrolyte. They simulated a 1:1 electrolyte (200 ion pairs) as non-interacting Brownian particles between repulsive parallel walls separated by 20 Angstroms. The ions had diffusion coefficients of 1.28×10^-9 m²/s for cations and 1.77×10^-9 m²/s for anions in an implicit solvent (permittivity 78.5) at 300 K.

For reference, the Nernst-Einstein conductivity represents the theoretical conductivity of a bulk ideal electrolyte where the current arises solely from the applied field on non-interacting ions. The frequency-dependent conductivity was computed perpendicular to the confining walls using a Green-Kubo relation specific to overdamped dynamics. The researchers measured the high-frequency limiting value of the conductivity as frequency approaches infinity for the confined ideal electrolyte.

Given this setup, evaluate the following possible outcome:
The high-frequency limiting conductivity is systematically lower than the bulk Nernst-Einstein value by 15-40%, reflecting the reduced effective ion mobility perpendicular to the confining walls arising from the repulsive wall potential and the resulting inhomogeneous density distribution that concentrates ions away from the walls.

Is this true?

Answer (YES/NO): NO